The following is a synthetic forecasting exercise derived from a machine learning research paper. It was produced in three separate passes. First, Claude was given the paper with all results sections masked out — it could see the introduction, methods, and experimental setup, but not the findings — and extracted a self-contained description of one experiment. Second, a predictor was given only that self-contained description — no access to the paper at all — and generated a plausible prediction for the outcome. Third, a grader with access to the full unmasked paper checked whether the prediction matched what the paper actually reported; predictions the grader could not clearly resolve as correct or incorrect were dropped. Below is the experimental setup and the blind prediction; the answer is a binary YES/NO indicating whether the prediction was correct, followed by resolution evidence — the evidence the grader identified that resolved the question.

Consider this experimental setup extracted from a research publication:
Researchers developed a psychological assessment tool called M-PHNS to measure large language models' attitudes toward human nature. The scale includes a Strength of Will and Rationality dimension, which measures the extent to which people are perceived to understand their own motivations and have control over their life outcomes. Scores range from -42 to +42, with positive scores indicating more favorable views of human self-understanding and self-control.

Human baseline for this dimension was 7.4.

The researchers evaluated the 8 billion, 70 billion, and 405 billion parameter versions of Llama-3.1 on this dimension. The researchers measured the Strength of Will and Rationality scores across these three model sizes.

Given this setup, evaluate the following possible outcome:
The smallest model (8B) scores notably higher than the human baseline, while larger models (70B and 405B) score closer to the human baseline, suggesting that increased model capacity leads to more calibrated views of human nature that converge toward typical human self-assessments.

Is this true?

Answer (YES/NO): NO